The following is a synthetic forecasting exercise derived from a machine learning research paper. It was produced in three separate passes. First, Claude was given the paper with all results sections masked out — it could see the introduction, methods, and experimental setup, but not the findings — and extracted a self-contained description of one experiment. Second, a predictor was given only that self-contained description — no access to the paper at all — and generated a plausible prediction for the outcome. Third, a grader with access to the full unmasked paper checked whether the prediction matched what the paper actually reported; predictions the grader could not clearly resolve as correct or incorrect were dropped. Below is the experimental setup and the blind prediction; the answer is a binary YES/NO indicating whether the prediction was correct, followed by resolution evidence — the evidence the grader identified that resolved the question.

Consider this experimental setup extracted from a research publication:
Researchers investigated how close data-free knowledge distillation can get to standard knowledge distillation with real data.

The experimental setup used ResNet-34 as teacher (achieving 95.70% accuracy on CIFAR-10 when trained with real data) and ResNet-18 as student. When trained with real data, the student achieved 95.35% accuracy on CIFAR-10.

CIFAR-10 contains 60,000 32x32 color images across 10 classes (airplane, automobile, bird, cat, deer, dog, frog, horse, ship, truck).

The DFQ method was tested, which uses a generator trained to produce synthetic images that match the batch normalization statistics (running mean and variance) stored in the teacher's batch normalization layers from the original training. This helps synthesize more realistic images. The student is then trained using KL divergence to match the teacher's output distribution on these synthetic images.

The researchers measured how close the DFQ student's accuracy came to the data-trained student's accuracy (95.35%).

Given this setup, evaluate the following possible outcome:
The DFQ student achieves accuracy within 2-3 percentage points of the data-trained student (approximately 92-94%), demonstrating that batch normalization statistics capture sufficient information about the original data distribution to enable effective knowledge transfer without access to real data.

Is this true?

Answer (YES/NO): NO